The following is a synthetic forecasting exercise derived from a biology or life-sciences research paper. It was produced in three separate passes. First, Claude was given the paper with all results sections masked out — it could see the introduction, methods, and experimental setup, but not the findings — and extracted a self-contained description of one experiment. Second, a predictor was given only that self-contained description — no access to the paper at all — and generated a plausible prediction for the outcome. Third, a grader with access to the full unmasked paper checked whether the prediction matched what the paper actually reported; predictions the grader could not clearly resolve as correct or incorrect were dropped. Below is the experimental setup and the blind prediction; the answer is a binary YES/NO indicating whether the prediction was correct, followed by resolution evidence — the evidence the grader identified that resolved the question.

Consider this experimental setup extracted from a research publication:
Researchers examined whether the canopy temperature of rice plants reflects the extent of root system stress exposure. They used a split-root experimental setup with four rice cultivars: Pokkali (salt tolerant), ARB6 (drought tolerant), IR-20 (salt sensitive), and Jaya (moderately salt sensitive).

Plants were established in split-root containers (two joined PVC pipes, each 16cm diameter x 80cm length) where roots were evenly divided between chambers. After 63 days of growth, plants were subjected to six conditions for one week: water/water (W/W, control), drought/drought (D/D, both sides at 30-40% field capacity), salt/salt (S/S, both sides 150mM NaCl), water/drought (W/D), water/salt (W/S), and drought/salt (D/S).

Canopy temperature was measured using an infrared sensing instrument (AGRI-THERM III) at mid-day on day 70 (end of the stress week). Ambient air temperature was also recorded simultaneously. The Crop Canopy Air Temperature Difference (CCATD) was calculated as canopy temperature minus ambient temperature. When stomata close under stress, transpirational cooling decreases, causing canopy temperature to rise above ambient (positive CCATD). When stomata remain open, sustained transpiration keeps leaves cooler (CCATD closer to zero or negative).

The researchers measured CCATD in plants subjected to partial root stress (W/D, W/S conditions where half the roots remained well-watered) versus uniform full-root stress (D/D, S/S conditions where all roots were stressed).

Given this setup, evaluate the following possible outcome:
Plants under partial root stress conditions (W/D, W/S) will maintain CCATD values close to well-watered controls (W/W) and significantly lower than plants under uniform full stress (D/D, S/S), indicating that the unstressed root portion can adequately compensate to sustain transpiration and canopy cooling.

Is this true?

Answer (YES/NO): NO